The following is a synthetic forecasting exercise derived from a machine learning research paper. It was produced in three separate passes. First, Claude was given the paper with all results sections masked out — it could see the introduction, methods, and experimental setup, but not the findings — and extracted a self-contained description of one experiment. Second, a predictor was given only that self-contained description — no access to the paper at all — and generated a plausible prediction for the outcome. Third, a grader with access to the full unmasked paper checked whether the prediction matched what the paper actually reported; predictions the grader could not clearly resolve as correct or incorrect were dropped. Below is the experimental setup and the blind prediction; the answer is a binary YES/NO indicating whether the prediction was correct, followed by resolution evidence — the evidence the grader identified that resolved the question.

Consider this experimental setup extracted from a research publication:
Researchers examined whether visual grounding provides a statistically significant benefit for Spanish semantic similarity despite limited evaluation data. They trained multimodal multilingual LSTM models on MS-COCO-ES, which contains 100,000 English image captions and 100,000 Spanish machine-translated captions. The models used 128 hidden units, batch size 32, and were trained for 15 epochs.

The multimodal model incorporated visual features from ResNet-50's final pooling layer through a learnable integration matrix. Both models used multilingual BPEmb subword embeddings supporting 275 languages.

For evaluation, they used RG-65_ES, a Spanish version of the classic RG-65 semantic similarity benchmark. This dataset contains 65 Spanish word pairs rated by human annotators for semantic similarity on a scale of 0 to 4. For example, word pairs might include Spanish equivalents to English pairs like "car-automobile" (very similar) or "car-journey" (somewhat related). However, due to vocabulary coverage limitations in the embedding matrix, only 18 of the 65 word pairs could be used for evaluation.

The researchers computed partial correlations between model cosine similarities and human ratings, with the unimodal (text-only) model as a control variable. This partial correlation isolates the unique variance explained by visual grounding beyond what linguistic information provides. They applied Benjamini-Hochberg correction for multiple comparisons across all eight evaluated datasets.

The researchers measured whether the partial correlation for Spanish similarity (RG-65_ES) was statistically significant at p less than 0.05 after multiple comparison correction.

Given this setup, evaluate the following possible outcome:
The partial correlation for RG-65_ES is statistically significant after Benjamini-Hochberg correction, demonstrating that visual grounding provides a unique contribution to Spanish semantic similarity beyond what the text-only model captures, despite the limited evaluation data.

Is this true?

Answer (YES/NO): YES